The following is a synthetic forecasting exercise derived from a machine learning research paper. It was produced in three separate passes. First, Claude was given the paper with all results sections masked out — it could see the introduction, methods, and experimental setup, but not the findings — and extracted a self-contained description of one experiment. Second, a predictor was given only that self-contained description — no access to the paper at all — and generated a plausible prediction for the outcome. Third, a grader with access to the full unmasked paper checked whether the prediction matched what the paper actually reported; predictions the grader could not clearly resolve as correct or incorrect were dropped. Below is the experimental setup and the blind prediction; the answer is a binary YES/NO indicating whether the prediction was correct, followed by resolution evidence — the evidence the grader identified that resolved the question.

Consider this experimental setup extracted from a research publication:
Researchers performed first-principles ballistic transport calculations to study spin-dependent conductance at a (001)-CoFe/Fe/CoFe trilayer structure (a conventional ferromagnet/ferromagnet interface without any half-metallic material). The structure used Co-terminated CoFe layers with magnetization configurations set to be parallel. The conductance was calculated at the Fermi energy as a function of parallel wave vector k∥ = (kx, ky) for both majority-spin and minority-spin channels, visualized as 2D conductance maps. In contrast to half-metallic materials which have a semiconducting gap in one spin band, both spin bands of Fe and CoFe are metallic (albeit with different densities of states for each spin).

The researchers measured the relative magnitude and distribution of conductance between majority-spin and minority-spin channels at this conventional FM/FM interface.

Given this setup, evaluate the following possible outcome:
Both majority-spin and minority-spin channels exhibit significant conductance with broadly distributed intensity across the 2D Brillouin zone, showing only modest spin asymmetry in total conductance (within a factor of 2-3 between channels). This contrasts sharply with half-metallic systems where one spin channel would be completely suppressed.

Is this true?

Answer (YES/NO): NO